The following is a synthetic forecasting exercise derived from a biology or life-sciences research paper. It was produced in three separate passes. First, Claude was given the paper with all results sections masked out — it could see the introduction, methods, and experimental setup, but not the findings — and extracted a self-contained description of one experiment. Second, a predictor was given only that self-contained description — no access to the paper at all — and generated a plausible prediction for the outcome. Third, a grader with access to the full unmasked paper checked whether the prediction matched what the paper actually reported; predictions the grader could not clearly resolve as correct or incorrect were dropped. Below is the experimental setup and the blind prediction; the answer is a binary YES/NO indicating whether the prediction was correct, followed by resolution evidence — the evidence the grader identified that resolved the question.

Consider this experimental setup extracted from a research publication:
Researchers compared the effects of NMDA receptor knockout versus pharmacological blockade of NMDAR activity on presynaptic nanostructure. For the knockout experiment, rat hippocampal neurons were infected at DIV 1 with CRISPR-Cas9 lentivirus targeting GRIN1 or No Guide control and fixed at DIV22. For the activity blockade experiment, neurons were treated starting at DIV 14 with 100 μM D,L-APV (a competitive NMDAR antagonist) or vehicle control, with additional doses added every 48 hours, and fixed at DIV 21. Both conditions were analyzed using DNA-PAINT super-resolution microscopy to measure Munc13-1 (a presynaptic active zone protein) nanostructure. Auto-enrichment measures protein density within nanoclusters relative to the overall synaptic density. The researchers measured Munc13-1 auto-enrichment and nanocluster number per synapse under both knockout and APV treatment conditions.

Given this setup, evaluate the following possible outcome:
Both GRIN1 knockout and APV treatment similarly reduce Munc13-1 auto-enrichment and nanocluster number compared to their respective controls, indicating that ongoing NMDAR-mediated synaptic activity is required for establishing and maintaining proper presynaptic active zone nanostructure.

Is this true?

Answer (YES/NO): NO